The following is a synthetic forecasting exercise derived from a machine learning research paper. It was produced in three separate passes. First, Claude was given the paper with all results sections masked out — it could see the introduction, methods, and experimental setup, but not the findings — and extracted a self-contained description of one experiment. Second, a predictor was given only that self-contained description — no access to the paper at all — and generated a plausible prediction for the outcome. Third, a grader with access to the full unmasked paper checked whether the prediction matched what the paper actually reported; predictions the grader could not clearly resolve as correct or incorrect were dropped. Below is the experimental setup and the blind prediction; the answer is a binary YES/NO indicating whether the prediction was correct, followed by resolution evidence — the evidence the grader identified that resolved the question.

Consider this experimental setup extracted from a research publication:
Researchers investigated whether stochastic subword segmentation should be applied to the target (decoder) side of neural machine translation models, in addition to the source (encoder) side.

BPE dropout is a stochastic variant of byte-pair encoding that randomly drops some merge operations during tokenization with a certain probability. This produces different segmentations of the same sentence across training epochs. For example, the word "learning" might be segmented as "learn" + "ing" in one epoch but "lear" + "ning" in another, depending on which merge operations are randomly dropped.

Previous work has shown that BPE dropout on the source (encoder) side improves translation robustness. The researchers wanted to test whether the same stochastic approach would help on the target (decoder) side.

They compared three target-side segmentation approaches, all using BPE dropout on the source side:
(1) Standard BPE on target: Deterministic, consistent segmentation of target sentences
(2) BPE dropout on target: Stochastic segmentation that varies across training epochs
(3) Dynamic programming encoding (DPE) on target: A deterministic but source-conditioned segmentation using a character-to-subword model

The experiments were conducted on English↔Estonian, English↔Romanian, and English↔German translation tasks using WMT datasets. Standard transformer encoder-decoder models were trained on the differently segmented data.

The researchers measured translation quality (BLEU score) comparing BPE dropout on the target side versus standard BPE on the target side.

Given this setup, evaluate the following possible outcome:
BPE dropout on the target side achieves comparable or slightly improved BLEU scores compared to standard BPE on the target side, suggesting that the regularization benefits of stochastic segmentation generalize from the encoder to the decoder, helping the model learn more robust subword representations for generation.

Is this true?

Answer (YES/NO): YES